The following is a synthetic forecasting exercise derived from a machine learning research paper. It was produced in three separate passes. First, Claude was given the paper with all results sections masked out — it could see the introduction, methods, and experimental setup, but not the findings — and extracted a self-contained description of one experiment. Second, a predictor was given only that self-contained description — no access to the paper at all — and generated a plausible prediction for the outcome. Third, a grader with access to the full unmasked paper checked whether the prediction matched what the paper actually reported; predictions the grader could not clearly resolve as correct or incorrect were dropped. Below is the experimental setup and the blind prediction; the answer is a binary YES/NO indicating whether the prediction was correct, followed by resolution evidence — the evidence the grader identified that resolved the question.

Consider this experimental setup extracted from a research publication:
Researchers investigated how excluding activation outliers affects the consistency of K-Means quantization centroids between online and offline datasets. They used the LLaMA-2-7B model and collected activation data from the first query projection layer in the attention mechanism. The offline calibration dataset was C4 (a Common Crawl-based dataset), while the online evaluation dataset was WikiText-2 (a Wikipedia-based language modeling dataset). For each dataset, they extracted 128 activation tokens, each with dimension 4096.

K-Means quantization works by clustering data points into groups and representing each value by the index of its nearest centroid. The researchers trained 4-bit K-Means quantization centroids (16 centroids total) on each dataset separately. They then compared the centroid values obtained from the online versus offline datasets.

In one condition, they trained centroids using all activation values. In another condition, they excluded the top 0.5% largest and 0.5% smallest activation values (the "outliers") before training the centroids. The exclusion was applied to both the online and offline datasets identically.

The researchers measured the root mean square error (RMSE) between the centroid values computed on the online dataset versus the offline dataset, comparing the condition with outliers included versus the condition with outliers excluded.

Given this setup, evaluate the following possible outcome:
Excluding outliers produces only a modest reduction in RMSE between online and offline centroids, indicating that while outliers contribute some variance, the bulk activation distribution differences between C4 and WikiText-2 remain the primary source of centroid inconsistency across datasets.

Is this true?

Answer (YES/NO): NO